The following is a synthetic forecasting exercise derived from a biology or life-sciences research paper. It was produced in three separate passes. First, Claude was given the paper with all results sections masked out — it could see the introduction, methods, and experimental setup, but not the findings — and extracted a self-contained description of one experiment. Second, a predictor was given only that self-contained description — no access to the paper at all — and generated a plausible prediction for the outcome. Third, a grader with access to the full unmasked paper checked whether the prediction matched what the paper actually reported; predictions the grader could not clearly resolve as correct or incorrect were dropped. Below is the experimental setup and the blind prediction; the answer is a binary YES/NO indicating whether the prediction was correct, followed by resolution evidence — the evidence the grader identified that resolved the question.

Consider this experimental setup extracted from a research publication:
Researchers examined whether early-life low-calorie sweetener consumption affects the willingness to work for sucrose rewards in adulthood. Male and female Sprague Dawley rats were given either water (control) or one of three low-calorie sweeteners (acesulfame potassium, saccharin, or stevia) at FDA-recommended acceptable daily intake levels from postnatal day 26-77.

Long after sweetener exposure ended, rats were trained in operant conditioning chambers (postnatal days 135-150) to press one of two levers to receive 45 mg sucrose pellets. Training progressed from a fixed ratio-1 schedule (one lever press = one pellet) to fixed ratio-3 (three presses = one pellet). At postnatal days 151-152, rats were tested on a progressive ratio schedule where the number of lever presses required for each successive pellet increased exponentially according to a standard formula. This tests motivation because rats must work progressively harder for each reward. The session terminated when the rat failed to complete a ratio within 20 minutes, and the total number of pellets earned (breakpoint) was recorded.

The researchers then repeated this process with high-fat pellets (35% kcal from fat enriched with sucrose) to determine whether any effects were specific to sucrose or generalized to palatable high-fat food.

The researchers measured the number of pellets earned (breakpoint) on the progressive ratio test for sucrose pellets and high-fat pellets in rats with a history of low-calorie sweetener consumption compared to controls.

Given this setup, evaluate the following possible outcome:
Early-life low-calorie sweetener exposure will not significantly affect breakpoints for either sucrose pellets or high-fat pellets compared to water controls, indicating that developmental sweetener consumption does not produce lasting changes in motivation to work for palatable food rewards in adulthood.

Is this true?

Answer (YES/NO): NO